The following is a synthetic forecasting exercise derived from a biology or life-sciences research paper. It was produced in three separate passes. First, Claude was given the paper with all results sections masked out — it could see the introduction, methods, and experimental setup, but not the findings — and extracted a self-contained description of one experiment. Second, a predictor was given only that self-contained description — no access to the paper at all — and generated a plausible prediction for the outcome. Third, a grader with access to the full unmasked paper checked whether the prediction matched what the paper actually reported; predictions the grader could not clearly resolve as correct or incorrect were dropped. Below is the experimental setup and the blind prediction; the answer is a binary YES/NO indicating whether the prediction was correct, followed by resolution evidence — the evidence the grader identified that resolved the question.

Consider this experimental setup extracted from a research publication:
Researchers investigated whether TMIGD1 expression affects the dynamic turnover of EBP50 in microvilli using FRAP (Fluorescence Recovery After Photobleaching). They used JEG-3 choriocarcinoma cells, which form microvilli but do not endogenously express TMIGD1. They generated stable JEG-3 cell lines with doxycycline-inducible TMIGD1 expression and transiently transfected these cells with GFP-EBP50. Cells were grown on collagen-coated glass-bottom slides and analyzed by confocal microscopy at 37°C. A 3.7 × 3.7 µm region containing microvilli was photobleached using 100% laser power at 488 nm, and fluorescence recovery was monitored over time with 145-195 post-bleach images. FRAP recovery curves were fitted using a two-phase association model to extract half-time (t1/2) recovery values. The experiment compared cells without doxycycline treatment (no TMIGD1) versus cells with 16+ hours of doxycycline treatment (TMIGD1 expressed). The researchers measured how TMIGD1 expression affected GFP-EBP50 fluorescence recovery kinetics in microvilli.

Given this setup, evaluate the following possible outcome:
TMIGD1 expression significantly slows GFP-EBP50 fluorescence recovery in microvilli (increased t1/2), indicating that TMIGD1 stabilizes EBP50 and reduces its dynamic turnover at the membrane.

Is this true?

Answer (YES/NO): YES